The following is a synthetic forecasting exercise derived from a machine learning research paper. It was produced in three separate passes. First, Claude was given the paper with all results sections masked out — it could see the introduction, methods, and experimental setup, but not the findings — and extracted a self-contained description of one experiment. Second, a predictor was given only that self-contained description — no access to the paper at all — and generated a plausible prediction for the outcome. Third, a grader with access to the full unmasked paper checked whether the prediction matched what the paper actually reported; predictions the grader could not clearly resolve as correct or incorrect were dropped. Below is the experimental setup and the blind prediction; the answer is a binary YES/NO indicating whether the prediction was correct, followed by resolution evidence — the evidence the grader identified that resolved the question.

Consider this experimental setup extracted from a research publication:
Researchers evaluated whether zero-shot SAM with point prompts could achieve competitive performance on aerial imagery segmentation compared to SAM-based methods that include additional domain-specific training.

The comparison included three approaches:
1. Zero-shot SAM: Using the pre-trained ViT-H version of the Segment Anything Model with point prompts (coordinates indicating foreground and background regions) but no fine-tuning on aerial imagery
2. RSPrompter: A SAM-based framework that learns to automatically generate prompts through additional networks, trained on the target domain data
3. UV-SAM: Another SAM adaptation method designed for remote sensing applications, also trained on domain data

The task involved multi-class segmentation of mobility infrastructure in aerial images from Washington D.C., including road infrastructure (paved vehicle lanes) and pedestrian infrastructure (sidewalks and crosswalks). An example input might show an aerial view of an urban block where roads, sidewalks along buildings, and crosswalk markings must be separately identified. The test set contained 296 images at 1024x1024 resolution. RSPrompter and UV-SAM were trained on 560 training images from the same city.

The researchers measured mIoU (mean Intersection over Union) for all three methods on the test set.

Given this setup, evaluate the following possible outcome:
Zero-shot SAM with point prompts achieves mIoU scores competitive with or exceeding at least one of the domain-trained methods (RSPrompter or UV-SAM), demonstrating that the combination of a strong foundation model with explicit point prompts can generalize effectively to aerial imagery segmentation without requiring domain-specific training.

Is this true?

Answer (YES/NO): NO